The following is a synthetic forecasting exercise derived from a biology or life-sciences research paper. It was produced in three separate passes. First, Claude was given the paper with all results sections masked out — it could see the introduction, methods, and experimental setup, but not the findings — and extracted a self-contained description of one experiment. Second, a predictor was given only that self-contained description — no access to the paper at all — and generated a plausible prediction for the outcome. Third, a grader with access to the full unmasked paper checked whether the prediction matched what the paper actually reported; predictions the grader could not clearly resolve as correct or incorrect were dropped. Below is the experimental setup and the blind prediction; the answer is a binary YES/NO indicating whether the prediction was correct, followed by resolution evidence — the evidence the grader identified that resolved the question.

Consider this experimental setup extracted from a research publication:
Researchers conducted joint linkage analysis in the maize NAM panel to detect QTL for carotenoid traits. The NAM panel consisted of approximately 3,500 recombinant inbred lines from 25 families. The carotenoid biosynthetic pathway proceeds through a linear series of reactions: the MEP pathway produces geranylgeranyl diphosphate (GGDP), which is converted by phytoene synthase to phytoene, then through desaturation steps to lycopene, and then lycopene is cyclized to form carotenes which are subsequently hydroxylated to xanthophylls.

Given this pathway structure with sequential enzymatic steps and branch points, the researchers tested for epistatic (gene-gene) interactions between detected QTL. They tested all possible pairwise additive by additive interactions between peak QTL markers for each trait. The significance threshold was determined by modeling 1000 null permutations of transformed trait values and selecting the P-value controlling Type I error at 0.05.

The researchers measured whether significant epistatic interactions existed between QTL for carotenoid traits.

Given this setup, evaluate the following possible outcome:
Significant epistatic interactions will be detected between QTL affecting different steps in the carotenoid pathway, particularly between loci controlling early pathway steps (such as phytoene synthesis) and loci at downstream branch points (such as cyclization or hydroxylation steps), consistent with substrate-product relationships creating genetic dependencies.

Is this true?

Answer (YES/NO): NO